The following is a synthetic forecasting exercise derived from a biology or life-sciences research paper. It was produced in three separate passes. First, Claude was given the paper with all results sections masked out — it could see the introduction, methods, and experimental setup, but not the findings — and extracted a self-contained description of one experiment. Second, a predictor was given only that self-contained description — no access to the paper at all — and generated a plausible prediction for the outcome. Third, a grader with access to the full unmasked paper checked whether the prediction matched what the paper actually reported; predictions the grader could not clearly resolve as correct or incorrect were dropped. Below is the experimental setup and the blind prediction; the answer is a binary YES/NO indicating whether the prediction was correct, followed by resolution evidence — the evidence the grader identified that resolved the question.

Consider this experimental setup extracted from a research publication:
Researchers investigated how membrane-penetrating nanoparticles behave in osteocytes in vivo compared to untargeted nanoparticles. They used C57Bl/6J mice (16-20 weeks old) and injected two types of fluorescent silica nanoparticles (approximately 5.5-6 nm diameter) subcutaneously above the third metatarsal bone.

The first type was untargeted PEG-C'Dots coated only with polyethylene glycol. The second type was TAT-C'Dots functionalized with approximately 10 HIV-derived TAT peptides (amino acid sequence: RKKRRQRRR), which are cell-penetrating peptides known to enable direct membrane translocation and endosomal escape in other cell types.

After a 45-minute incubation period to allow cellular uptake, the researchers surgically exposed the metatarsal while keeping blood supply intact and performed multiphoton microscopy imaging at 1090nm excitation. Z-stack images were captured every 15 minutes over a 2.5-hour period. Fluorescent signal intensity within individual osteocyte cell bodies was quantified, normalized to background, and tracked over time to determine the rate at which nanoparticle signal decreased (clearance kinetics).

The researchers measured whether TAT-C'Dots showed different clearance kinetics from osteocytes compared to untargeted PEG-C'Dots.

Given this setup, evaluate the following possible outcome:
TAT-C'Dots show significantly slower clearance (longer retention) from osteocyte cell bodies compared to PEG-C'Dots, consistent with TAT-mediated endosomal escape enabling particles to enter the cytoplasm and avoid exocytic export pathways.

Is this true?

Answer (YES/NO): YES